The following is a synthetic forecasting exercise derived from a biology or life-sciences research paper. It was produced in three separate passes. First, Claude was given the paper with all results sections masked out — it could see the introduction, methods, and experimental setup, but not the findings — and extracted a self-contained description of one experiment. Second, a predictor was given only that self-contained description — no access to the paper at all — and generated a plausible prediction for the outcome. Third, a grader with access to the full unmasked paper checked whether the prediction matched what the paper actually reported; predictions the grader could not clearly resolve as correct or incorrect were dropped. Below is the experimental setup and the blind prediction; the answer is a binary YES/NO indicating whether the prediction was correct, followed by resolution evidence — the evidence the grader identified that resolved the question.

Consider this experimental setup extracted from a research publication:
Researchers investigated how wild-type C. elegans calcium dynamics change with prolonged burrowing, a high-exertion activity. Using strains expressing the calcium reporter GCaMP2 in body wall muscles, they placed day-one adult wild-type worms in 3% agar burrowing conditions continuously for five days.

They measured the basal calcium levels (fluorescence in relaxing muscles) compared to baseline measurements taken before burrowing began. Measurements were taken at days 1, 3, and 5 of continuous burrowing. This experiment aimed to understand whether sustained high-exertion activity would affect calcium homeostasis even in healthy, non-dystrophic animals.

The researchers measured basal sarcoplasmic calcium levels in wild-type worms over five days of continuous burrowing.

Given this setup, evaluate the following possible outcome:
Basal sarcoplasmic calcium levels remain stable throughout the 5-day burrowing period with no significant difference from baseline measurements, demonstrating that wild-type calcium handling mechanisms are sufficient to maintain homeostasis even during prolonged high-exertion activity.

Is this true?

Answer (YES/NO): NO